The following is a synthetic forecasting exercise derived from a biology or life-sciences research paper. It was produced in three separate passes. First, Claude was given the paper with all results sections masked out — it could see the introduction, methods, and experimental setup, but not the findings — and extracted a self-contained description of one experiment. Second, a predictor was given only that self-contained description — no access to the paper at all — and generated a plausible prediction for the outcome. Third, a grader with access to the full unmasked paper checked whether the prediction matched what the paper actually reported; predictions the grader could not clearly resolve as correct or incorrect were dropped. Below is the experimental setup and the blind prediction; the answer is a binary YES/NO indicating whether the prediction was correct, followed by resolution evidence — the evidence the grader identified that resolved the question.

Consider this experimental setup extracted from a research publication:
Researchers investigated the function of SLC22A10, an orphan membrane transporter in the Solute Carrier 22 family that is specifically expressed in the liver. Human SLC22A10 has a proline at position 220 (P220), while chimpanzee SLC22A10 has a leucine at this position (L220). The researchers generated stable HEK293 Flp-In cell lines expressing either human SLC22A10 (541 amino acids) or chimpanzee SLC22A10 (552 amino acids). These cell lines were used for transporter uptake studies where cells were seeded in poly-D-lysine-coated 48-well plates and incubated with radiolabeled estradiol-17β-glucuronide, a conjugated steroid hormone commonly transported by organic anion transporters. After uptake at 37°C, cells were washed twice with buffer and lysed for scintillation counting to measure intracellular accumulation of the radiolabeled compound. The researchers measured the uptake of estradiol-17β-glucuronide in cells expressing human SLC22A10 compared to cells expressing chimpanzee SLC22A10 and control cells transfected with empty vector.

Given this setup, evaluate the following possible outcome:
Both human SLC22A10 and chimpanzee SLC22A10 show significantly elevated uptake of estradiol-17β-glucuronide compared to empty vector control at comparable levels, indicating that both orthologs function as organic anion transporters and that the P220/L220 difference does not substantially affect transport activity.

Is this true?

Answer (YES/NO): NO